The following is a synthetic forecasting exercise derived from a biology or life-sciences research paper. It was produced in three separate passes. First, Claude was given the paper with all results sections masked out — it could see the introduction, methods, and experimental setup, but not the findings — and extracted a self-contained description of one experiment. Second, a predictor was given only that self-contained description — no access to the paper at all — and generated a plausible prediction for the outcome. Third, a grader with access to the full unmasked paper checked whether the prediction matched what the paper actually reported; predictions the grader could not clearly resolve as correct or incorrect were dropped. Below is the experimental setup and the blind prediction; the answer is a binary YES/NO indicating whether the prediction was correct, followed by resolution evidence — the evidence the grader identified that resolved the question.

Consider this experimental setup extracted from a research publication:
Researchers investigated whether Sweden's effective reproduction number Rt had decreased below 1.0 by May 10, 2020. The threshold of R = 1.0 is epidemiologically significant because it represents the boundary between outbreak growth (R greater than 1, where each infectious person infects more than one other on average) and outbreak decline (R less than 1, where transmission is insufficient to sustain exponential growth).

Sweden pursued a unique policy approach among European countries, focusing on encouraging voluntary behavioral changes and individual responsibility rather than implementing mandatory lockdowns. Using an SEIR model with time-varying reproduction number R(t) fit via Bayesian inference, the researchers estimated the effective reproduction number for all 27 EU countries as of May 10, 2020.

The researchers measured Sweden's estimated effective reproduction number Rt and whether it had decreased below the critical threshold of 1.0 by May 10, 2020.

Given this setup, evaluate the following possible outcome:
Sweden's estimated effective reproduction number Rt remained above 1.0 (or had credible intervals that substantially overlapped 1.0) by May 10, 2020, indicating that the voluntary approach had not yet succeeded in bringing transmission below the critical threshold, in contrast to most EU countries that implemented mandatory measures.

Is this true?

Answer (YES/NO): YES